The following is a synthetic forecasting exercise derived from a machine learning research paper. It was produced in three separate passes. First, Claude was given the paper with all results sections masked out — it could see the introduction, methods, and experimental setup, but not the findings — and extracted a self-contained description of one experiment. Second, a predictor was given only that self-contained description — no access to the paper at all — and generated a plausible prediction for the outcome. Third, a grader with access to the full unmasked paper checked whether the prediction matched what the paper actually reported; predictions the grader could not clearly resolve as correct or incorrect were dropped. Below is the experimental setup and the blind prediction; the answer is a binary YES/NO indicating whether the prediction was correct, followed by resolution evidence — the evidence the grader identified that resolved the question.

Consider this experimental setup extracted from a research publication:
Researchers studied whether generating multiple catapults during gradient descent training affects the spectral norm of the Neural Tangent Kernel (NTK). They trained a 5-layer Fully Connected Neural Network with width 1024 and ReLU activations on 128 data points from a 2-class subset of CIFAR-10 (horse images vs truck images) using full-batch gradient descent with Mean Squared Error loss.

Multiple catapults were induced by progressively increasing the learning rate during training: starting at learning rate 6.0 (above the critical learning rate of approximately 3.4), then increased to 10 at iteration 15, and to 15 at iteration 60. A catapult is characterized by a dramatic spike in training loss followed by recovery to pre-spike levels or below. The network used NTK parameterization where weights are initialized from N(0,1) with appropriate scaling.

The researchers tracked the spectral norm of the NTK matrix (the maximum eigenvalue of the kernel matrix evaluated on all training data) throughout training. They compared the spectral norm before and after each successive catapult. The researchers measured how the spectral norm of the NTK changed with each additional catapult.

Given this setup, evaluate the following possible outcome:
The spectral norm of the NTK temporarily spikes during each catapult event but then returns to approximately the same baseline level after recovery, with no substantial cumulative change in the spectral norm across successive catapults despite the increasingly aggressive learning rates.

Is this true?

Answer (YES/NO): NO